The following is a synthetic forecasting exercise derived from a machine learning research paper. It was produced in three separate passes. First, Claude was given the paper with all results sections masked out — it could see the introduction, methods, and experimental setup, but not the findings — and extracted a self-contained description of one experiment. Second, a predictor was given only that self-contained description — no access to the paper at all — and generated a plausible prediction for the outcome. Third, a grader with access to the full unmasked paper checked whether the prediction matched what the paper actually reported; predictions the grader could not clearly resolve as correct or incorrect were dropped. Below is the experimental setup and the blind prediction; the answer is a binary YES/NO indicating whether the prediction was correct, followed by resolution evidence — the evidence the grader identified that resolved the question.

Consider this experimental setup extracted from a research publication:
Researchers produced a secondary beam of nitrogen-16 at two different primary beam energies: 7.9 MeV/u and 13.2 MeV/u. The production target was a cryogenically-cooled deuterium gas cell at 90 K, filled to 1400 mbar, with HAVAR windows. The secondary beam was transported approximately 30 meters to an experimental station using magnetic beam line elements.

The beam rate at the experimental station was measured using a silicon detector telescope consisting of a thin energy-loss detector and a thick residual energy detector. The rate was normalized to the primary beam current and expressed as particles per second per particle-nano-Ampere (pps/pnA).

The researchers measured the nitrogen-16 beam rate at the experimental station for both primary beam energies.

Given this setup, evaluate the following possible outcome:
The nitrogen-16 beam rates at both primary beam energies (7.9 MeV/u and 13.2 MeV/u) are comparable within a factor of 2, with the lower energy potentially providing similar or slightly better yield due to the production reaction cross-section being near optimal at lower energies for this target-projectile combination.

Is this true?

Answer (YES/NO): NO